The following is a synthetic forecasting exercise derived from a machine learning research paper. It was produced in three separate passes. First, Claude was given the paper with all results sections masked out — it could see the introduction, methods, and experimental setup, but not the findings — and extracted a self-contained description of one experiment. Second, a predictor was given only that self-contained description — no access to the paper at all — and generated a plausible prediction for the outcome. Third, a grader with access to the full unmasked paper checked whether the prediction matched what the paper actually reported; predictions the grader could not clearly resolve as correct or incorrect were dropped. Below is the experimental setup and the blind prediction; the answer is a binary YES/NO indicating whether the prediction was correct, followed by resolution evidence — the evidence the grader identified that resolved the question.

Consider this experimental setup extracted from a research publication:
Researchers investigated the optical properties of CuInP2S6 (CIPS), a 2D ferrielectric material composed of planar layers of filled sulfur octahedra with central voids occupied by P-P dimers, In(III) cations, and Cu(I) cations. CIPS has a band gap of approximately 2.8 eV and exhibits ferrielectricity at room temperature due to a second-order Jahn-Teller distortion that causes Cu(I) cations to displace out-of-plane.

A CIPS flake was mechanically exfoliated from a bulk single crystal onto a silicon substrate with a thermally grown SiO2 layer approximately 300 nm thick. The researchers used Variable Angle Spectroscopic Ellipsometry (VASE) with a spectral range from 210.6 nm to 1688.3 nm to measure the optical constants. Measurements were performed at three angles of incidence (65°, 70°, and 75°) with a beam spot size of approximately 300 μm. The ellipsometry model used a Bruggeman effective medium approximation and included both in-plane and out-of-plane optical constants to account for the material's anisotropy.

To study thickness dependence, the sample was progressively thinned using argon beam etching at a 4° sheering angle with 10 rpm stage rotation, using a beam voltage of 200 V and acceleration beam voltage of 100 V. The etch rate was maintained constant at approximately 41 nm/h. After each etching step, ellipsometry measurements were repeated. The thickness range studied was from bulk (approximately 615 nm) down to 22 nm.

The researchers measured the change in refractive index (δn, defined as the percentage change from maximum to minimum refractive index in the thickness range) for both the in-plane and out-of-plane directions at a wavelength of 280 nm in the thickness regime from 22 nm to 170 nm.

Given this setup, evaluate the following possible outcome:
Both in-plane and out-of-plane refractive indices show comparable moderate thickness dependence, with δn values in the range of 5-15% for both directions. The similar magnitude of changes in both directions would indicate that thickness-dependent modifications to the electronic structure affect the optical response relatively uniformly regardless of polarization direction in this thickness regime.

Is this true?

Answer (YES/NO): NO